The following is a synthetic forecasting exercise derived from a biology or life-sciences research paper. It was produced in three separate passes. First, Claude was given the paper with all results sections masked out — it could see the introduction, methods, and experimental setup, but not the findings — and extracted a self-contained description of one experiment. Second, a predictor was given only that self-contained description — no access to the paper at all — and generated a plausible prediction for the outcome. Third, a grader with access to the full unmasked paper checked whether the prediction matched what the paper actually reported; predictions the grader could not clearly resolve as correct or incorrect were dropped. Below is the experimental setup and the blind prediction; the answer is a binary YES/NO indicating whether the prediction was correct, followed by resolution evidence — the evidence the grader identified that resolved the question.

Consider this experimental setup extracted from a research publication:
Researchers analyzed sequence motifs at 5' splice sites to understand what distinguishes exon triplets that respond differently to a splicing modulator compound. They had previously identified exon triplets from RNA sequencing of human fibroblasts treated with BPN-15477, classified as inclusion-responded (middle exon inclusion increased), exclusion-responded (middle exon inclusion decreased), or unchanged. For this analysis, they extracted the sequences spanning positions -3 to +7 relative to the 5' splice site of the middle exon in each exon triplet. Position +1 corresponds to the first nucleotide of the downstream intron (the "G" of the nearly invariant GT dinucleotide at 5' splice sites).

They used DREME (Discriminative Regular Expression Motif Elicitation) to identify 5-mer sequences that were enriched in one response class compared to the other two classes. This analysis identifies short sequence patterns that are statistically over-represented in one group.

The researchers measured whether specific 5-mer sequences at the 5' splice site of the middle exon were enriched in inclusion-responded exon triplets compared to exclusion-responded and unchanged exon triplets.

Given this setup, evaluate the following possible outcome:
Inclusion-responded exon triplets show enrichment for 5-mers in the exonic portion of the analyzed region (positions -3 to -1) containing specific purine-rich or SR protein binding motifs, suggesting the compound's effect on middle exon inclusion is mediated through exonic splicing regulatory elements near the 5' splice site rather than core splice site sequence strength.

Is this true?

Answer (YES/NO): NO